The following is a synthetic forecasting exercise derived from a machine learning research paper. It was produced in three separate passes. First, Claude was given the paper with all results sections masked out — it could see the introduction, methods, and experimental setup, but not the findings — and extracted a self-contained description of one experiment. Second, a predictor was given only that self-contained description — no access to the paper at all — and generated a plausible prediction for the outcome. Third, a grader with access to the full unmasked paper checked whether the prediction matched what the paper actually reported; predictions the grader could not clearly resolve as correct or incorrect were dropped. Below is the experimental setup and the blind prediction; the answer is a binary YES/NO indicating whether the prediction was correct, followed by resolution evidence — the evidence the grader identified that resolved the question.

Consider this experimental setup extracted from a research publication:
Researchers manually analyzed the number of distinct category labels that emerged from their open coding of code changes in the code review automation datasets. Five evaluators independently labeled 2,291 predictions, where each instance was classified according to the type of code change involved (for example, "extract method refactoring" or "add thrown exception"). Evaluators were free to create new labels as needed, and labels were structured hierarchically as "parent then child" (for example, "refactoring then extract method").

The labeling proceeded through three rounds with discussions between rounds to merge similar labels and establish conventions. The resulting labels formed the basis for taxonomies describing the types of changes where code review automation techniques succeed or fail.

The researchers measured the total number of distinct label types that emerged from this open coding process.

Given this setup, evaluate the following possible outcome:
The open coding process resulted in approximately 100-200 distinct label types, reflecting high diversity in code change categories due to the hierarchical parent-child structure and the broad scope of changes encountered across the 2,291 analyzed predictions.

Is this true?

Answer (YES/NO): YES